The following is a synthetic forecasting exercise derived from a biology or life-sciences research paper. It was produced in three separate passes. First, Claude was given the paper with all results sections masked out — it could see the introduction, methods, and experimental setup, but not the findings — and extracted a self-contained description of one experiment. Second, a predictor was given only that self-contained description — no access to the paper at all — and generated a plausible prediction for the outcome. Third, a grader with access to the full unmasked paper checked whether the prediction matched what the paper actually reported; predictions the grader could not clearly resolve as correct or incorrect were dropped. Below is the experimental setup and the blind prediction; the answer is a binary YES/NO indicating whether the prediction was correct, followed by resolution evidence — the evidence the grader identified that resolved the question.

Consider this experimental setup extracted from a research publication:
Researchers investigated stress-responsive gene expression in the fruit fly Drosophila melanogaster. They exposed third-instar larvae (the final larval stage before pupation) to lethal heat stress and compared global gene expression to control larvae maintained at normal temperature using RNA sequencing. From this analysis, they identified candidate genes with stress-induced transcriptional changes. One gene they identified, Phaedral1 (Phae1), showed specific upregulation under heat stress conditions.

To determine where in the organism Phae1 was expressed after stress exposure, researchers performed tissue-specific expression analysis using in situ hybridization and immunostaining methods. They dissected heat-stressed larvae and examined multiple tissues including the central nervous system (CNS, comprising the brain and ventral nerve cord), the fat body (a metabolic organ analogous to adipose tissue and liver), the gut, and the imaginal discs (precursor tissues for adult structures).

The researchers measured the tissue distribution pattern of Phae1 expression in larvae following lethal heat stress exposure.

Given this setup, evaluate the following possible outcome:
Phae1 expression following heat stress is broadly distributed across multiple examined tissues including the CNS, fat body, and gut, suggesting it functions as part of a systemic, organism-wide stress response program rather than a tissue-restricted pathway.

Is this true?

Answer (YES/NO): NO